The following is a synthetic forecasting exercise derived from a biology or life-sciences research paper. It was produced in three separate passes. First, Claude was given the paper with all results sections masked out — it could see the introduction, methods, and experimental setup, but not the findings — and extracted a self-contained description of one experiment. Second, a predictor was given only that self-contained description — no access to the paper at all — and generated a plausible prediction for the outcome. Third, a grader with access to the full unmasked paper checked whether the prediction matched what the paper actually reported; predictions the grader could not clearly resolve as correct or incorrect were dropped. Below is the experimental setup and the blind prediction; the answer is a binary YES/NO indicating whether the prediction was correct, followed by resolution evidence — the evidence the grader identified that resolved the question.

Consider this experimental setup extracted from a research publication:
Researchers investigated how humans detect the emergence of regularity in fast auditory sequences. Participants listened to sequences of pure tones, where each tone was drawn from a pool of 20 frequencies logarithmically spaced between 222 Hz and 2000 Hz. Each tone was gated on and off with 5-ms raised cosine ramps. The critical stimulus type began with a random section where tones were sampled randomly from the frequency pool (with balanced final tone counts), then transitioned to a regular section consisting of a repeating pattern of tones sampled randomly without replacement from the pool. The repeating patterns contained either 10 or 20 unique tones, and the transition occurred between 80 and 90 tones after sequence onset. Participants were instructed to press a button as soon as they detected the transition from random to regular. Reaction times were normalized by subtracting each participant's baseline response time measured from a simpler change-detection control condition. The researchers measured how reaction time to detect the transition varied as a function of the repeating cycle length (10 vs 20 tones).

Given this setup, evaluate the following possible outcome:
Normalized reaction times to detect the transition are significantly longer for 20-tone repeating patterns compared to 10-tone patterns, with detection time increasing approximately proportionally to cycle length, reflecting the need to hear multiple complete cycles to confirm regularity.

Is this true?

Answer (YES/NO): NO